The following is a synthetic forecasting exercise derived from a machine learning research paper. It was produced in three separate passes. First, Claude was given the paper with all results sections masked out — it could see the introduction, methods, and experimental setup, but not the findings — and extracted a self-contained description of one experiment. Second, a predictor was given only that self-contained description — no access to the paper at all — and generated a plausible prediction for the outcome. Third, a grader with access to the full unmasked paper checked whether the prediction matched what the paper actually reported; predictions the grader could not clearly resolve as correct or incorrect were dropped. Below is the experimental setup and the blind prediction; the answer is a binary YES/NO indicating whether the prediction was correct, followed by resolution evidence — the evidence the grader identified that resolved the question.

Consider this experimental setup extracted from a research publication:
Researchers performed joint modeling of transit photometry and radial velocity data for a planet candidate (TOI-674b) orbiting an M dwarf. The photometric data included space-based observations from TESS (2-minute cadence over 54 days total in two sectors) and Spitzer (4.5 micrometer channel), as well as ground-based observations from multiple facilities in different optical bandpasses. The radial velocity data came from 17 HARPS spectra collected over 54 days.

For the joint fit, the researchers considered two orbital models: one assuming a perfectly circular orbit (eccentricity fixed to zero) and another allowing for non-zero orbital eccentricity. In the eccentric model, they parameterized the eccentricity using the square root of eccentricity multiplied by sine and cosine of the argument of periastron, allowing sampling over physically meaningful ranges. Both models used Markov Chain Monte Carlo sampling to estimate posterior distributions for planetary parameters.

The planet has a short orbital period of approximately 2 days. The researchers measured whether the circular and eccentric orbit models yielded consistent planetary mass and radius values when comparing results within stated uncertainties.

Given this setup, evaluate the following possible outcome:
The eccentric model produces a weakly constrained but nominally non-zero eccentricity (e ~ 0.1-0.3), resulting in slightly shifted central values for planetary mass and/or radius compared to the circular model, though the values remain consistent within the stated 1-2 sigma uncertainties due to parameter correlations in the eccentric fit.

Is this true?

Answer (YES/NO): NO